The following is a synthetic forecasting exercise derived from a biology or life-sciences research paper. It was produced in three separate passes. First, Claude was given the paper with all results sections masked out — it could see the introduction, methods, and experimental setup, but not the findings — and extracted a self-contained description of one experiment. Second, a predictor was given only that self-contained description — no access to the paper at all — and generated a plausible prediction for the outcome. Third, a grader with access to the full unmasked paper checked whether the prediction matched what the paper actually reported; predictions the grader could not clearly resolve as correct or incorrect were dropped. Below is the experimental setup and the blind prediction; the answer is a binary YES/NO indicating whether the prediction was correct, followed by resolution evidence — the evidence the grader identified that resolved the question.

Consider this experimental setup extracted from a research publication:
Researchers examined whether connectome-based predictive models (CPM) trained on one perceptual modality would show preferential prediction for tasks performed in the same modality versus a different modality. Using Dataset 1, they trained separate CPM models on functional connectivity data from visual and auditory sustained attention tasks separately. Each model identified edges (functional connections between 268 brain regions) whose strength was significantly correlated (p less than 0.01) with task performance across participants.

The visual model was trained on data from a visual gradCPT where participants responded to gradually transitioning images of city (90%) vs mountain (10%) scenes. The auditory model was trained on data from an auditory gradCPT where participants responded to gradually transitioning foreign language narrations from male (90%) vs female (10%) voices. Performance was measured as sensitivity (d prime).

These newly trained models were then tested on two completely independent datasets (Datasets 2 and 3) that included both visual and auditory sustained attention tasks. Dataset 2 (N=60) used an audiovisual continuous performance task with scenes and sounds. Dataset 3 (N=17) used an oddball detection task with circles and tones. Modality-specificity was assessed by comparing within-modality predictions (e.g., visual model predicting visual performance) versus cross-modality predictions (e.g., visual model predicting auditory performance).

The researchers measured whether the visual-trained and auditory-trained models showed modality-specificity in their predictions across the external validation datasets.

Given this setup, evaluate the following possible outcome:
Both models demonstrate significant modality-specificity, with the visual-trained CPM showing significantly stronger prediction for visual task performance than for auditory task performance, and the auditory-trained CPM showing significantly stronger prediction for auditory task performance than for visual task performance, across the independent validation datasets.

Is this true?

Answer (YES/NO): NO